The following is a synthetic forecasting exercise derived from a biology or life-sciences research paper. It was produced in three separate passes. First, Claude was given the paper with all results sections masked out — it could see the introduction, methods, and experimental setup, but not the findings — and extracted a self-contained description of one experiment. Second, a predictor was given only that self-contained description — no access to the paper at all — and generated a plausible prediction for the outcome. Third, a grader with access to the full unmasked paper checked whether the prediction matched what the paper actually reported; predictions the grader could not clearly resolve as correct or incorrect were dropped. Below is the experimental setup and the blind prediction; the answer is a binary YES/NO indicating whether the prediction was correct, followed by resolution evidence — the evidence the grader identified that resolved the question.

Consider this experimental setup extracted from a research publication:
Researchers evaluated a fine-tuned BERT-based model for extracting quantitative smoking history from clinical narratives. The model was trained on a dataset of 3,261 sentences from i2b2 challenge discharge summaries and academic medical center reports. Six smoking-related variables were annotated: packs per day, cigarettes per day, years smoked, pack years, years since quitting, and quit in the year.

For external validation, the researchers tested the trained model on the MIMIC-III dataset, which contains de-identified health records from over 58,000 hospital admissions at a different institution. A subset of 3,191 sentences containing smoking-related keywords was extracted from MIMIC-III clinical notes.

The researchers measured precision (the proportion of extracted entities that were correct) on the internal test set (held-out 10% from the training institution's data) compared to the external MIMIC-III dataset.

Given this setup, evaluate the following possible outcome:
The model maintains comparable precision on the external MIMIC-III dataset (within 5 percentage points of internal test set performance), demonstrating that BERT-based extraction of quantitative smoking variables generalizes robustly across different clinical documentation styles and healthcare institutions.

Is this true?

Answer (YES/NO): NO